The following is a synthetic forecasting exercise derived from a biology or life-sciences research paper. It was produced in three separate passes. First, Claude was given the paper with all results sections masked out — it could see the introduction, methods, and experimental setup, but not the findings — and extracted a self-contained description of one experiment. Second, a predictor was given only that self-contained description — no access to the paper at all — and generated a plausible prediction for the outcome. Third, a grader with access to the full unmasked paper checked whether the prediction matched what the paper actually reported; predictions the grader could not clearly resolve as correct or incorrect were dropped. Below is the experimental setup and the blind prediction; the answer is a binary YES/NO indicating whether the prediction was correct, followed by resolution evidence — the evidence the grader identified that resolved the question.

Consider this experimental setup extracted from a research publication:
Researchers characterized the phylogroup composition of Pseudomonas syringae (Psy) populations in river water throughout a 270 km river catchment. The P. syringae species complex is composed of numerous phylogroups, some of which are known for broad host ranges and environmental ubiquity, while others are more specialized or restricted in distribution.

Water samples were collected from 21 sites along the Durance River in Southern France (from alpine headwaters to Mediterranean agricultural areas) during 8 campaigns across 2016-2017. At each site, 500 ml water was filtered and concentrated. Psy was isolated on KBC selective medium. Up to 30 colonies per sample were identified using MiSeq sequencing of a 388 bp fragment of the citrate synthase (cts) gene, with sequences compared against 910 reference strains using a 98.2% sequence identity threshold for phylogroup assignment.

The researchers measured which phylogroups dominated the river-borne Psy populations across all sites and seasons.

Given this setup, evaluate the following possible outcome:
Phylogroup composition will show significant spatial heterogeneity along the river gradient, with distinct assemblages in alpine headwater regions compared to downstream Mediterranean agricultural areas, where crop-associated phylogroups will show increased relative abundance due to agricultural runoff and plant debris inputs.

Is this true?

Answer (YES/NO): NO